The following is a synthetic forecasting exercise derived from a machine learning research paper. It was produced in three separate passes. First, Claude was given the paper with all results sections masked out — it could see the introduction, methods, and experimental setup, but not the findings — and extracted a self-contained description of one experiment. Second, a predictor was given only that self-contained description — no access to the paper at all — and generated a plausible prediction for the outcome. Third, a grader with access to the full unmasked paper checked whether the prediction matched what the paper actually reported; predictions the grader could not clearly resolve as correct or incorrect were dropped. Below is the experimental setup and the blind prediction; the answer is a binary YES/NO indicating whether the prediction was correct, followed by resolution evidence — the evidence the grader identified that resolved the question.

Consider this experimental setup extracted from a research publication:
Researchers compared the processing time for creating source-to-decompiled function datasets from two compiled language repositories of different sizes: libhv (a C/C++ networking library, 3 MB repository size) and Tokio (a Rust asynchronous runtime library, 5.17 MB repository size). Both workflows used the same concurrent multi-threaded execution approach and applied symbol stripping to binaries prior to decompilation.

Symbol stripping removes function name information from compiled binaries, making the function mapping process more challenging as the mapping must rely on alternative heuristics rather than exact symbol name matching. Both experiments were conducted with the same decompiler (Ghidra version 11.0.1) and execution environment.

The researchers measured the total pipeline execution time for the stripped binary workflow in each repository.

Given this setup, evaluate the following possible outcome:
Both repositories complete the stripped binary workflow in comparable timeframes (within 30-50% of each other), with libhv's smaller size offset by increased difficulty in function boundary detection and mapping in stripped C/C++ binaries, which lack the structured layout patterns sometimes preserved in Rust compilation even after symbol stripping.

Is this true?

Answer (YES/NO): NO